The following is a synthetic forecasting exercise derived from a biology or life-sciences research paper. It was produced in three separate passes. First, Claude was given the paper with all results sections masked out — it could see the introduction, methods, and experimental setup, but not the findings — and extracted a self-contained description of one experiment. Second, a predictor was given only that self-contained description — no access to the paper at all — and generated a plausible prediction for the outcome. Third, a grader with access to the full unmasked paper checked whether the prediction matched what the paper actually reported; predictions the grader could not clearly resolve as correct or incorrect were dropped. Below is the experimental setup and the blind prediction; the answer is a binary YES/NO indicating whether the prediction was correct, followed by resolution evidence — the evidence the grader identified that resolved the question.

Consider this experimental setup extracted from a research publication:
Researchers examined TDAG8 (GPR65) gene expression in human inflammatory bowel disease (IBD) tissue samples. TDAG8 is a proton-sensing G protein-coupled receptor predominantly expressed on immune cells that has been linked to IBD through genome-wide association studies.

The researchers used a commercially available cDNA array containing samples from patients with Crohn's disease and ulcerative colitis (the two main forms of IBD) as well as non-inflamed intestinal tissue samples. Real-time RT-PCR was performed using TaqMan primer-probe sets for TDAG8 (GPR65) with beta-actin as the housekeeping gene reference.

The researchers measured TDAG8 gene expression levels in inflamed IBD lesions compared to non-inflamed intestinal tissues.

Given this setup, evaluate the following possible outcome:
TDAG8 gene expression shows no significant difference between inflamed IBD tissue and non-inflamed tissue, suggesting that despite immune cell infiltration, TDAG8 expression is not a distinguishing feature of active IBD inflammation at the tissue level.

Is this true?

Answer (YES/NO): NO